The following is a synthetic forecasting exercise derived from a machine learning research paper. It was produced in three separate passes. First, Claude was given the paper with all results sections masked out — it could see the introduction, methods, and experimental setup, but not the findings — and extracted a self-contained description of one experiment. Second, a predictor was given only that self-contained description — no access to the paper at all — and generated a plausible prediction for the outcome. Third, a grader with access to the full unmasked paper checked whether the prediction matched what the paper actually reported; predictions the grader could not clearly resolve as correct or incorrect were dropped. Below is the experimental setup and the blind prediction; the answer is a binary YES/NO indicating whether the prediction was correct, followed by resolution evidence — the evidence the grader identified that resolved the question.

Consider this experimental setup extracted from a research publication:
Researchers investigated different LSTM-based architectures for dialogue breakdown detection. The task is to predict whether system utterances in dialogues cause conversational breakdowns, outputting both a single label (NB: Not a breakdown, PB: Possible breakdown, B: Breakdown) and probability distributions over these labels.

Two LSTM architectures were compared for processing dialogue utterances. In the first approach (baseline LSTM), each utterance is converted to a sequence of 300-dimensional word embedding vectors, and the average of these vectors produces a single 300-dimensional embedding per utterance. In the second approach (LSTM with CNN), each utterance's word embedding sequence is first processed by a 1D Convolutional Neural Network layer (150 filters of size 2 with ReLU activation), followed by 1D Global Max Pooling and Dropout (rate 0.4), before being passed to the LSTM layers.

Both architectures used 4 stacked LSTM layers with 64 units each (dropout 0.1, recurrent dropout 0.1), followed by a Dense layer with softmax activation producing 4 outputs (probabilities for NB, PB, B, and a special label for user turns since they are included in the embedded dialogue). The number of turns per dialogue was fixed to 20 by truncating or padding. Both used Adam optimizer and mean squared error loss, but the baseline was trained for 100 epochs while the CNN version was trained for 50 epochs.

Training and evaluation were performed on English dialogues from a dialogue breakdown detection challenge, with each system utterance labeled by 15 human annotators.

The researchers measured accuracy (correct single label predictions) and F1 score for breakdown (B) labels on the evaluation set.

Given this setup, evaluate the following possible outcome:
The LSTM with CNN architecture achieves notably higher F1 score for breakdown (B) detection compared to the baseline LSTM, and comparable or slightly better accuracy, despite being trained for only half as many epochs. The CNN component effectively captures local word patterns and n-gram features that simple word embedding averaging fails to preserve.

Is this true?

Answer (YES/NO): NO